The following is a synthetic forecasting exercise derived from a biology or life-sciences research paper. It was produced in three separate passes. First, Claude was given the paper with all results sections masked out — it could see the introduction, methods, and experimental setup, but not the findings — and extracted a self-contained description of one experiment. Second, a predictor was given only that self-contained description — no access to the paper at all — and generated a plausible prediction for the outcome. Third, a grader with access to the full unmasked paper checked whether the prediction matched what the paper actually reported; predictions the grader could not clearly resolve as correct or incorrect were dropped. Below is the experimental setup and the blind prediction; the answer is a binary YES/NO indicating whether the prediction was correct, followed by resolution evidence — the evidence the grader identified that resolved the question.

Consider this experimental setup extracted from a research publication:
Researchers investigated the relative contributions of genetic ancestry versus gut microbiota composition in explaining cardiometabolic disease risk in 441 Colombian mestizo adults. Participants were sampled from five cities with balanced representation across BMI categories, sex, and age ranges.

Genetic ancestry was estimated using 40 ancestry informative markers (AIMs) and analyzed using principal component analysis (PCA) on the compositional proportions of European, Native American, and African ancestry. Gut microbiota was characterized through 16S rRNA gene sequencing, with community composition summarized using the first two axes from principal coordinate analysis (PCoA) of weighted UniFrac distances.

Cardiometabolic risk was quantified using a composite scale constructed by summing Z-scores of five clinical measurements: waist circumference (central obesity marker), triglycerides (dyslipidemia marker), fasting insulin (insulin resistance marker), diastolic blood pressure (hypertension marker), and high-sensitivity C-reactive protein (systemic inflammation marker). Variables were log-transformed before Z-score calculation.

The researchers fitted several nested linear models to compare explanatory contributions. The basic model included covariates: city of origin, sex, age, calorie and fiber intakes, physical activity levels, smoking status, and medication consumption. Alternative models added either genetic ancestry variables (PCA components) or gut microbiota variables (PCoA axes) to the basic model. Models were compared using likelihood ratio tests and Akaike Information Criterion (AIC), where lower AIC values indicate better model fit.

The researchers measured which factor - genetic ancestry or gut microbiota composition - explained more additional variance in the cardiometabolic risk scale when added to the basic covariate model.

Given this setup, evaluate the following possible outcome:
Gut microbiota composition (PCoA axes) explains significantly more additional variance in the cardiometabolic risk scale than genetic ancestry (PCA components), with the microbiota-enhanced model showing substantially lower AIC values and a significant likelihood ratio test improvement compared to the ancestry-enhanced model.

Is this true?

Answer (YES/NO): YES